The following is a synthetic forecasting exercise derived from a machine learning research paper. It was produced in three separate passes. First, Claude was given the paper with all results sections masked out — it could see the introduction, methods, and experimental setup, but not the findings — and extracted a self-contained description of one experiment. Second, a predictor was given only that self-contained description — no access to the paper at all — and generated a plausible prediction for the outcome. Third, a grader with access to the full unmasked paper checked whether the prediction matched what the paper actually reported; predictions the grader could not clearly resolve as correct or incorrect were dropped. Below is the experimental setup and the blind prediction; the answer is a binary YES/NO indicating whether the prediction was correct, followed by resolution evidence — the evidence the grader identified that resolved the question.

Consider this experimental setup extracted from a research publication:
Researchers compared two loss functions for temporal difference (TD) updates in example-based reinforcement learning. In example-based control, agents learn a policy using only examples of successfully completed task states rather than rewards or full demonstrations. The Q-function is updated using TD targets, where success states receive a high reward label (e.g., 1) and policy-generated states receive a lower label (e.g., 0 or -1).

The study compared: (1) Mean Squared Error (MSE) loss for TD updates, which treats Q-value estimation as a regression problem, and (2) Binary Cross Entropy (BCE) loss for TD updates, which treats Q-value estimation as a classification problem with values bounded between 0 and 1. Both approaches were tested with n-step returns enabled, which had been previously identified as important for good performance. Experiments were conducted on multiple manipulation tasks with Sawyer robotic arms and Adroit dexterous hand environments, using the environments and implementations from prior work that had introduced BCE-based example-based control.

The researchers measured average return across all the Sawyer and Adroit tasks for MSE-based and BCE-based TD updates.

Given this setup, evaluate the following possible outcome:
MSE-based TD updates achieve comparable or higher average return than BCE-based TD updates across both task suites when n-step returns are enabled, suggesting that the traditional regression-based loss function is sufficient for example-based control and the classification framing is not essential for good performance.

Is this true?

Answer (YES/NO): YES